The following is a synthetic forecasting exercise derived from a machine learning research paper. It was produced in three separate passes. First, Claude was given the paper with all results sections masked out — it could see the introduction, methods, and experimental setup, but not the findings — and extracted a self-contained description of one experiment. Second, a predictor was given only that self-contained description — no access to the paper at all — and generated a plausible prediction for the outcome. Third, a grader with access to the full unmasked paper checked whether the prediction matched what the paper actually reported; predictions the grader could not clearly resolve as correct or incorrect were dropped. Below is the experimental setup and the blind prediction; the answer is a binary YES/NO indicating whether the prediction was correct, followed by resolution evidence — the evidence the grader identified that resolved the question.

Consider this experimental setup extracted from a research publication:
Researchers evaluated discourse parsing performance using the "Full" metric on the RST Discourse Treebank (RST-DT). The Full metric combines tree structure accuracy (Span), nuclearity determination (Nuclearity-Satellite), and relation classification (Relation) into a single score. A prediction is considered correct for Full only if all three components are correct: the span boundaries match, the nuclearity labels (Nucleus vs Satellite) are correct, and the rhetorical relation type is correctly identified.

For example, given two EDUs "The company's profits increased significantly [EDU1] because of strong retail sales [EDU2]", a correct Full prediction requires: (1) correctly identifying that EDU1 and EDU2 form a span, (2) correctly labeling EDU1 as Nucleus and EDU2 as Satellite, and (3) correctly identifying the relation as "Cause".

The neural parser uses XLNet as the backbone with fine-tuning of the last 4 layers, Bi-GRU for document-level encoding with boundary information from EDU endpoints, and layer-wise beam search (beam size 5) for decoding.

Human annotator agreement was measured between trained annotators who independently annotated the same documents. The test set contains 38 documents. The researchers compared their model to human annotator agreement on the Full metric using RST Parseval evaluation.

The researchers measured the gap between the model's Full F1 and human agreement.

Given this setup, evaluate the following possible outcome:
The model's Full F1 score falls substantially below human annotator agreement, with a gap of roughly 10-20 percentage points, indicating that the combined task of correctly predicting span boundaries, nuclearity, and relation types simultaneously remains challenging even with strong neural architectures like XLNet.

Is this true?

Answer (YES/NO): NO